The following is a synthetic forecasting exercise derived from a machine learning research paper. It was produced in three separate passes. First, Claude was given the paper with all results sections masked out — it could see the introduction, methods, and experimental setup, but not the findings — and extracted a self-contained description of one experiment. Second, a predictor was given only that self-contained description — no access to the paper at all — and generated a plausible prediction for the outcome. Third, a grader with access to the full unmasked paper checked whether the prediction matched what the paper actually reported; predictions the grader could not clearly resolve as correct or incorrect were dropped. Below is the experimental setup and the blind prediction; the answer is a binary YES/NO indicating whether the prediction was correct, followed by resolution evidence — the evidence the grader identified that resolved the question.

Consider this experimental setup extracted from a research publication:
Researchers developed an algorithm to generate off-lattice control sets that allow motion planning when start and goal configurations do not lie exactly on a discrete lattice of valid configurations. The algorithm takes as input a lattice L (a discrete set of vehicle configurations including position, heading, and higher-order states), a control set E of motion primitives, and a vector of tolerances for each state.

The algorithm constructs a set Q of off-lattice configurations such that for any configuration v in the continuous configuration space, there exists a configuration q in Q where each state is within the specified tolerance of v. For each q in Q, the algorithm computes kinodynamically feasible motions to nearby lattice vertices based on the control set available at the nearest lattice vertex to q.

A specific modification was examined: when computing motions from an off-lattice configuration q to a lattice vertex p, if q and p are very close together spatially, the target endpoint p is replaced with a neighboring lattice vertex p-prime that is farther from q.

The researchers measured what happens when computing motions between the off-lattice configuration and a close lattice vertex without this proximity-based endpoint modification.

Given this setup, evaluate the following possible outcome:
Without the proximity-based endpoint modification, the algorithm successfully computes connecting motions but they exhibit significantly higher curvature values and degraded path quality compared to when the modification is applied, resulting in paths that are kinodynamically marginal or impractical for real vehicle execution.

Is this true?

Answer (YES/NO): NO